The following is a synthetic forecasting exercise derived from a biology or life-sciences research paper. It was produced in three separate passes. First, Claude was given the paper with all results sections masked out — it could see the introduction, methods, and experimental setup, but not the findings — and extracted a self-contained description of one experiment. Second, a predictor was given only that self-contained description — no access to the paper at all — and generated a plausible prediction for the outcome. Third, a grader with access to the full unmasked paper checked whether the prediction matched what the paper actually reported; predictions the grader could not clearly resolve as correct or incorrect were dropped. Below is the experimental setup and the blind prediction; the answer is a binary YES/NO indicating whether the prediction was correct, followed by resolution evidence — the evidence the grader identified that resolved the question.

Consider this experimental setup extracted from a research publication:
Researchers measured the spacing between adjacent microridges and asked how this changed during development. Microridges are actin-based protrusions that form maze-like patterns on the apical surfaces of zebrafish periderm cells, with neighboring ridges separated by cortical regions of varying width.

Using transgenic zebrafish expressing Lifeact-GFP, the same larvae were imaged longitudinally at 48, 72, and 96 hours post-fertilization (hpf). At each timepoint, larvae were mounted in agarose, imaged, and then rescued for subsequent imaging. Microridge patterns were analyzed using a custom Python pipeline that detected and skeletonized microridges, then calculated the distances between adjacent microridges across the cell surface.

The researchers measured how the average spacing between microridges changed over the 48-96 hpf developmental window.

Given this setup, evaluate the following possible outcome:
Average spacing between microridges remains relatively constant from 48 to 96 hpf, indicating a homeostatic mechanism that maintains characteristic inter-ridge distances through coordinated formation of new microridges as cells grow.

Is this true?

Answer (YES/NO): YES